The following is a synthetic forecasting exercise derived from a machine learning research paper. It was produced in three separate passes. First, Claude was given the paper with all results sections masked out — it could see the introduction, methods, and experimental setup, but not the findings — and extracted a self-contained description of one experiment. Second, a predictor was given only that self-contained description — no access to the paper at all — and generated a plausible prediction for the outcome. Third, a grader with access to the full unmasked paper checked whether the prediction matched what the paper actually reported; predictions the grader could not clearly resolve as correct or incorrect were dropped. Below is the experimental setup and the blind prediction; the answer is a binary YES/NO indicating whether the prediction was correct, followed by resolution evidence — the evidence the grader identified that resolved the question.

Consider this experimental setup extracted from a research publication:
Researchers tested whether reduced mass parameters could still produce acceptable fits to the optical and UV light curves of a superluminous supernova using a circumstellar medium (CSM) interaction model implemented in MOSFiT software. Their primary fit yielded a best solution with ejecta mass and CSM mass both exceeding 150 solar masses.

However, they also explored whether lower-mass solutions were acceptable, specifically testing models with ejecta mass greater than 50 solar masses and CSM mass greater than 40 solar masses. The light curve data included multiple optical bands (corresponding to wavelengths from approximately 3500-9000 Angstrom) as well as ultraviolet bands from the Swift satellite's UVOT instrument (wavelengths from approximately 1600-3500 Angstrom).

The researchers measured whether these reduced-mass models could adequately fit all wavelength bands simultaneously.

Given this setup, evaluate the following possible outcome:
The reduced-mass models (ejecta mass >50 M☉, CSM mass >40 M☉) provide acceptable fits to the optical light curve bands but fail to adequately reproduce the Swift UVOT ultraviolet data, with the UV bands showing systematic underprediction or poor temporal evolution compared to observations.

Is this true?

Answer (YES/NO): YES